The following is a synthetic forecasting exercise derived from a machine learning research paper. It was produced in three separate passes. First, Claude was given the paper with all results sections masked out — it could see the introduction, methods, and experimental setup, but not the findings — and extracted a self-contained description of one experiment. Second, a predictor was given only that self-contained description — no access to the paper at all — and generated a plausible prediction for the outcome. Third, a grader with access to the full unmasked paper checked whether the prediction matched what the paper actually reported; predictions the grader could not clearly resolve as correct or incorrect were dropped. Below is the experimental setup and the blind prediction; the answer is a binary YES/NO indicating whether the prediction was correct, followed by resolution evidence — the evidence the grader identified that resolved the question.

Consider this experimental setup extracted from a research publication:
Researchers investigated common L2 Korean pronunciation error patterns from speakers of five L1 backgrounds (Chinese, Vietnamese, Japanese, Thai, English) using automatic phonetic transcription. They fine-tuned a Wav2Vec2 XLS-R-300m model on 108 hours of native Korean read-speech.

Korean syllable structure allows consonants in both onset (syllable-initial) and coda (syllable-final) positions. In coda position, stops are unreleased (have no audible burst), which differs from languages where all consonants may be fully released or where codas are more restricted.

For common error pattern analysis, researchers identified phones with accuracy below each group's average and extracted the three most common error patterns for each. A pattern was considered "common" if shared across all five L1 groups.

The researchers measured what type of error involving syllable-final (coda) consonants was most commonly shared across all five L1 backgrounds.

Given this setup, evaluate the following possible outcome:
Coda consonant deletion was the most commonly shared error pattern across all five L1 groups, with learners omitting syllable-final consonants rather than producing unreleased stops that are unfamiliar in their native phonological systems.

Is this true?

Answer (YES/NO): YES